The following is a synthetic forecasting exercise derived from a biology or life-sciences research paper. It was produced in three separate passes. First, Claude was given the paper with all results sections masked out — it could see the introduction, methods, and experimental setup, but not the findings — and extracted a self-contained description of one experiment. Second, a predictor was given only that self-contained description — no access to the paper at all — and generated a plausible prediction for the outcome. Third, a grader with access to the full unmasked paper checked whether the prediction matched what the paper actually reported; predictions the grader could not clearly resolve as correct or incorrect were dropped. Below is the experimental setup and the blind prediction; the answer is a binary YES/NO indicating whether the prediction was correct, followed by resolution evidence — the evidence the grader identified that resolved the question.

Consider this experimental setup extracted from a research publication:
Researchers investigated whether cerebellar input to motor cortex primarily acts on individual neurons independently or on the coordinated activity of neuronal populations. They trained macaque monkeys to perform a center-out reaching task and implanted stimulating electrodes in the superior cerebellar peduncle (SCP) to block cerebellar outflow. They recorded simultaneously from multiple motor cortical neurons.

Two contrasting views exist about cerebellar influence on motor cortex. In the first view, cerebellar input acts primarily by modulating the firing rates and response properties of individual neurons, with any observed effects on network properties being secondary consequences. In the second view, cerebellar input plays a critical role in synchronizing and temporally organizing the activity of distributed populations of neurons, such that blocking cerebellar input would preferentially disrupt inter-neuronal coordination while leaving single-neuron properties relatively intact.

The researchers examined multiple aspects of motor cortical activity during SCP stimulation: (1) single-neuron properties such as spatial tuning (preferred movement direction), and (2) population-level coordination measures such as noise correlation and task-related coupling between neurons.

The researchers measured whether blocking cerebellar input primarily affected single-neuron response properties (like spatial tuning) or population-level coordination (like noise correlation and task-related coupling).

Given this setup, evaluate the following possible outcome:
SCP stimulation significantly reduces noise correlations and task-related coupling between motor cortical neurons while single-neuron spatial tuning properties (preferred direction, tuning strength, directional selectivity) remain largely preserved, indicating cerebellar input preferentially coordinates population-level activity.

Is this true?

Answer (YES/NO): YES